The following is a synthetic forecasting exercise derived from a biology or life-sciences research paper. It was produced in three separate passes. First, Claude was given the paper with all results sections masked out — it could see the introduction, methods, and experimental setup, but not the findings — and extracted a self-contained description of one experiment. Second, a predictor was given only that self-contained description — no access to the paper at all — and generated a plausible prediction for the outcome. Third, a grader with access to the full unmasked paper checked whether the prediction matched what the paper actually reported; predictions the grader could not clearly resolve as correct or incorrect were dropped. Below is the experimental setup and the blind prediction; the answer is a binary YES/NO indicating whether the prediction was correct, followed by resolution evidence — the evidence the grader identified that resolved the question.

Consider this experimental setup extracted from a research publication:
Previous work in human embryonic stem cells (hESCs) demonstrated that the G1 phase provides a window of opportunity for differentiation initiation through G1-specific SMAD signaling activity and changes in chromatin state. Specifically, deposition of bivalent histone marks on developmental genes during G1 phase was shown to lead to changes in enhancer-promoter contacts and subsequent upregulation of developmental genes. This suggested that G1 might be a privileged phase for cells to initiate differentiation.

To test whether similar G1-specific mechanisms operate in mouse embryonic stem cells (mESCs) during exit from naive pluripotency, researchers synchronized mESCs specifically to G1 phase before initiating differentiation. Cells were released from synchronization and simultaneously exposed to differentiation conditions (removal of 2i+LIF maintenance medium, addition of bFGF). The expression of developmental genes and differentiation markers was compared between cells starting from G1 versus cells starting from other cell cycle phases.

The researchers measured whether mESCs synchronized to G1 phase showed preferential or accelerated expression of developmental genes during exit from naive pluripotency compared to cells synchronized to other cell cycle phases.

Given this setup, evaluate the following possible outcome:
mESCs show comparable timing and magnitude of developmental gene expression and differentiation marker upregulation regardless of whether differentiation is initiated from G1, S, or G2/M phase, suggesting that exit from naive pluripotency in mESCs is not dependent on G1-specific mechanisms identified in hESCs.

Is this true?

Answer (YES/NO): YES